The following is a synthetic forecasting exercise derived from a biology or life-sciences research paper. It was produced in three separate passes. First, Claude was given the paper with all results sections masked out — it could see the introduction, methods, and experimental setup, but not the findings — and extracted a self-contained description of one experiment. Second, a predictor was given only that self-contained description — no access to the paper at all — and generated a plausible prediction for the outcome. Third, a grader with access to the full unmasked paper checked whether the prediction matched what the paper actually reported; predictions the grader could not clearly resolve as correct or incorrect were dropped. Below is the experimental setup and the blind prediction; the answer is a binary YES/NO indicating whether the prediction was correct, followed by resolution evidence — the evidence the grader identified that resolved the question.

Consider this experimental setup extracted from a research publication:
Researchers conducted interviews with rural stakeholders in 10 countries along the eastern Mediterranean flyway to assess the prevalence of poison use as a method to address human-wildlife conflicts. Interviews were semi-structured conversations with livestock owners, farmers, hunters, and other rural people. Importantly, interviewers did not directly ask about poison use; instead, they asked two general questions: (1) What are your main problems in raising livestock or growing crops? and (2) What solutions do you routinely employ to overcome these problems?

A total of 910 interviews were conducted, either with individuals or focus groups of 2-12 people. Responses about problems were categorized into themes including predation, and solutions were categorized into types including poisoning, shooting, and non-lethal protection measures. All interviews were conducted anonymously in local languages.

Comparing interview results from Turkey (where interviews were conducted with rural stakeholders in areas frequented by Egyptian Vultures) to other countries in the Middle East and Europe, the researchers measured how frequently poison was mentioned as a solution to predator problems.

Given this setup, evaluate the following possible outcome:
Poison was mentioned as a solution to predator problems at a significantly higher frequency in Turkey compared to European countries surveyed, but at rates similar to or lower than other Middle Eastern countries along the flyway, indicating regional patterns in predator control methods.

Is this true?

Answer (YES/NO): NO